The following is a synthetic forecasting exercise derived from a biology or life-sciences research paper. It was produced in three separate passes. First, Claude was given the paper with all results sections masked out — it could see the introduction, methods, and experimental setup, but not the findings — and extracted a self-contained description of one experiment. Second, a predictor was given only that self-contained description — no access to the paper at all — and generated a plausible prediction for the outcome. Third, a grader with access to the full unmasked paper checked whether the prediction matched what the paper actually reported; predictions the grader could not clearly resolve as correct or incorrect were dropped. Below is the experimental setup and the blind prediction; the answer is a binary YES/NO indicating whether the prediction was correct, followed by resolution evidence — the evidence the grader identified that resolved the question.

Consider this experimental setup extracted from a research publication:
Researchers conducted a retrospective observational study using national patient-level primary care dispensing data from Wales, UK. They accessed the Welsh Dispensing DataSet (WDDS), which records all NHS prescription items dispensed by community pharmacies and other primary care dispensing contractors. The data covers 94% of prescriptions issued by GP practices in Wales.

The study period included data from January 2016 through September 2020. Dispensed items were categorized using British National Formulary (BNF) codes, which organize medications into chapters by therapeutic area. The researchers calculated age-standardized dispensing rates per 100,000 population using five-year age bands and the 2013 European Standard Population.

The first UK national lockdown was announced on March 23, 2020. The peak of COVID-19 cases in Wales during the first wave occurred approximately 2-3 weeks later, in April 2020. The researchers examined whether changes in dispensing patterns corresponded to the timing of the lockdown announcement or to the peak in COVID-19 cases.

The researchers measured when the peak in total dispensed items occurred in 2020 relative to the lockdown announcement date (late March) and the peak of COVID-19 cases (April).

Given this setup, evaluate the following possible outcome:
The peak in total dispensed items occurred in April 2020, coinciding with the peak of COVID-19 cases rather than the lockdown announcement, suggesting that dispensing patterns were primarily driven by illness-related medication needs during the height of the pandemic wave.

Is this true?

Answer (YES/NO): NO